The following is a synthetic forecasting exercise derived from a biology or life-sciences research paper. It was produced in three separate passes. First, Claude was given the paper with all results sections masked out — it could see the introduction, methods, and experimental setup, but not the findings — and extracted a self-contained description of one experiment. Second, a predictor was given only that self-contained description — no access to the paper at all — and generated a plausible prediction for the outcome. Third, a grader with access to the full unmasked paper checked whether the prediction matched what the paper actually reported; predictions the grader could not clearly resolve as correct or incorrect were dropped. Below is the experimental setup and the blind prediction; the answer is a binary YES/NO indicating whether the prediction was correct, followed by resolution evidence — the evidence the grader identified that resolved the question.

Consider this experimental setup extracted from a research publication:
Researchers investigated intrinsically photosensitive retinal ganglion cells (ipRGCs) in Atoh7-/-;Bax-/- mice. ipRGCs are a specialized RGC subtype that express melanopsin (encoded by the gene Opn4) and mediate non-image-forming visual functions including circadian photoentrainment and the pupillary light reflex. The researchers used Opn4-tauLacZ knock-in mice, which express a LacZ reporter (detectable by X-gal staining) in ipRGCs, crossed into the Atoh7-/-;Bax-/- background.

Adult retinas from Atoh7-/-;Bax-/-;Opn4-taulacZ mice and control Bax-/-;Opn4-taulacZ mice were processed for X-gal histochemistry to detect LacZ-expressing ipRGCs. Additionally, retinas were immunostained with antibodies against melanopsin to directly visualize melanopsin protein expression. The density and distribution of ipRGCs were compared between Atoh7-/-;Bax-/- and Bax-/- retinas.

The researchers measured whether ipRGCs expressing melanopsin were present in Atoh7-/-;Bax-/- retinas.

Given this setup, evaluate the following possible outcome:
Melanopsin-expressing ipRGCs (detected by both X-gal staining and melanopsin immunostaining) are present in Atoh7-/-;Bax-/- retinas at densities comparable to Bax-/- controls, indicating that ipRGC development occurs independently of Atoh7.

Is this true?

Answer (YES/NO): NO